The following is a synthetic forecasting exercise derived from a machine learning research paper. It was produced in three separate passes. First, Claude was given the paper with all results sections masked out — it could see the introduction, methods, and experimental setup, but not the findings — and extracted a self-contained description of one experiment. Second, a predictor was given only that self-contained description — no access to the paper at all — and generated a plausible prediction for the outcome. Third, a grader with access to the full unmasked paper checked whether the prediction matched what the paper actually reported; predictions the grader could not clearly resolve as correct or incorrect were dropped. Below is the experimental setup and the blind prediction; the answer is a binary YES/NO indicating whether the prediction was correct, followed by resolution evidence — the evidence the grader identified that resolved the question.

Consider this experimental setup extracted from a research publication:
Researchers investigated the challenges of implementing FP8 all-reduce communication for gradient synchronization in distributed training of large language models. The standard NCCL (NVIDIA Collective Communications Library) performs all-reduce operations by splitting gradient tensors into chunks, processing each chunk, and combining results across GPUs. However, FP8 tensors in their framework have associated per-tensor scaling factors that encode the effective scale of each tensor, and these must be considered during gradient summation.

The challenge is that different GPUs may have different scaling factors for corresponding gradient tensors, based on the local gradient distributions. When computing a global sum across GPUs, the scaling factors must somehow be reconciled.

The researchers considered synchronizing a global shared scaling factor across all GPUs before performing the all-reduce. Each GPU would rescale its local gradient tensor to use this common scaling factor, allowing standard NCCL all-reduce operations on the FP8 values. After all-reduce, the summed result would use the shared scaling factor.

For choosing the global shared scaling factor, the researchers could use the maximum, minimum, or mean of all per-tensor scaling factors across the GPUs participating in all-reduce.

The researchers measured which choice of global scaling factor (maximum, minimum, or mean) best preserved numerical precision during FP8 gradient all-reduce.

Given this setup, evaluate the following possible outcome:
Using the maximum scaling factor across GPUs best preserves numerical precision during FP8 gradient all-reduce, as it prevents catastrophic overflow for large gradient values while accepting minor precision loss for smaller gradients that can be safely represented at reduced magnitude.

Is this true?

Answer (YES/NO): NO